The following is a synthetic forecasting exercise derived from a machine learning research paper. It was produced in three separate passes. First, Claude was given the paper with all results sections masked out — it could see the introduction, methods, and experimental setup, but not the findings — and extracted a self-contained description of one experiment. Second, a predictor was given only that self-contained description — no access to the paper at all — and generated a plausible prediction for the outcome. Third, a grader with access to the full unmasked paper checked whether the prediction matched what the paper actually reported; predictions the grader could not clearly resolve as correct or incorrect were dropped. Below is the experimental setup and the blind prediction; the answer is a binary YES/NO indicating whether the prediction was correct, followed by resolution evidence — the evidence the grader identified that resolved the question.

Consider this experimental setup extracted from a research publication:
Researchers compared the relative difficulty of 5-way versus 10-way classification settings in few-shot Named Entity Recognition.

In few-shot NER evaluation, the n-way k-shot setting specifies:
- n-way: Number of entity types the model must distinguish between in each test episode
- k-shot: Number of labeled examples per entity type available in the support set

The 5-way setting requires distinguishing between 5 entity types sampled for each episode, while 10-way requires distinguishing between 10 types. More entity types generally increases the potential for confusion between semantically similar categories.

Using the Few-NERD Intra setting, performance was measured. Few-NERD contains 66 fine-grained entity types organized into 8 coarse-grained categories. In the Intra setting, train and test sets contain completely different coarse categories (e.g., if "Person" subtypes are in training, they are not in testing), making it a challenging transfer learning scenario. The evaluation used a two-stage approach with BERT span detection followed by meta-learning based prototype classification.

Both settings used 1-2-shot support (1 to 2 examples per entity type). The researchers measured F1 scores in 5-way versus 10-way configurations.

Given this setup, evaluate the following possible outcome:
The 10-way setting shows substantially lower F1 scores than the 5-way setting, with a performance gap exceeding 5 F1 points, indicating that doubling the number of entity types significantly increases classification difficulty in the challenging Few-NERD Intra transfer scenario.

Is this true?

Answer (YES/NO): YES